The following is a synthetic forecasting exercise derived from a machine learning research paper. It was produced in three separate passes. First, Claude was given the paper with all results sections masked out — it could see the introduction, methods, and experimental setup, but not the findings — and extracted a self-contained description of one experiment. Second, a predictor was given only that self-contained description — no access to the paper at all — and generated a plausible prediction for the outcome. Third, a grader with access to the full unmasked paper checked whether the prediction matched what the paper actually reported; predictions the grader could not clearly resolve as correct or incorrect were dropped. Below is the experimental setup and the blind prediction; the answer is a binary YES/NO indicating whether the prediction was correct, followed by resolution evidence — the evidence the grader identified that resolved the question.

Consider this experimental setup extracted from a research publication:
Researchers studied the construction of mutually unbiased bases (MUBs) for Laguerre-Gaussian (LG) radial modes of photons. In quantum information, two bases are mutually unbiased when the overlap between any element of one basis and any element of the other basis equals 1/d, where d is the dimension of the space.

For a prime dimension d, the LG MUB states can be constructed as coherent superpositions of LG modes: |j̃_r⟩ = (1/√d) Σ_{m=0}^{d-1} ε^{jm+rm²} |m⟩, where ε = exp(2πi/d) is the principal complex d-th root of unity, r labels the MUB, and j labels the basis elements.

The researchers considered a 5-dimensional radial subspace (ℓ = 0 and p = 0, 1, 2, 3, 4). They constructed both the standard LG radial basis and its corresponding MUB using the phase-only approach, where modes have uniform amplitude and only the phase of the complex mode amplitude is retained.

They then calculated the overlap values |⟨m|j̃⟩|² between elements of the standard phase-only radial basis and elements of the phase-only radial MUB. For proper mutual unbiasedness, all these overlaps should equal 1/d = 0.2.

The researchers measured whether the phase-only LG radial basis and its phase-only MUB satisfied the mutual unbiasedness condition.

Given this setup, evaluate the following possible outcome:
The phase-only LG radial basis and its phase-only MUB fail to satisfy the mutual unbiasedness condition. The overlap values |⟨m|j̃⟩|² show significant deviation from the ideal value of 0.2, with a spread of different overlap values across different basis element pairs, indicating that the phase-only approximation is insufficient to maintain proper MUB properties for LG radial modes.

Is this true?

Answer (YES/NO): YES